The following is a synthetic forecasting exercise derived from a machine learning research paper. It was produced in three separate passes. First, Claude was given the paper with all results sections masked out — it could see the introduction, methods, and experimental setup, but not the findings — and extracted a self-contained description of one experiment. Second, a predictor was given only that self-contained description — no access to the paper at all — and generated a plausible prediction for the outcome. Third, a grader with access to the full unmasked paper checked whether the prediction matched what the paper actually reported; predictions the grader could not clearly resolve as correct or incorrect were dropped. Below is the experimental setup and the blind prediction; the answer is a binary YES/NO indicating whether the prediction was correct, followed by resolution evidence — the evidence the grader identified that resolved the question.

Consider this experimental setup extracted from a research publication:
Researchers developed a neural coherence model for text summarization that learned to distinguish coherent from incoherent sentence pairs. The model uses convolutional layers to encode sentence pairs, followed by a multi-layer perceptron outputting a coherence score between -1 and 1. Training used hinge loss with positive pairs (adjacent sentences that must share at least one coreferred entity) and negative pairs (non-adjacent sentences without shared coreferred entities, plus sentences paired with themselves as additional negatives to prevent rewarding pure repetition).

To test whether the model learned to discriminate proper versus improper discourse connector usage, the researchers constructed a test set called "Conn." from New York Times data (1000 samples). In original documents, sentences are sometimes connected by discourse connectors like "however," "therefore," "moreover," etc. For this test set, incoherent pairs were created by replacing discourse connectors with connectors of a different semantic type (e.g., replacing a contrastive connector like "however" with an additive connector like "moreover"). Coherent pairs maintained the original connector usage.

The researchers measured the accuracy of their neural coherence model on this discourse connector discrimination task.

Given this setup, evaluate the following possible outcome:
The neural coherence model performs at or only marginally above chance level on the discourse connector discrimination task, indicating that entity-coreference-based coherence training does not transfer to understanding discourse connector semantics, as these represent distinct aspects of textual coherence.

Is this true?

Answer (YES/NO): NO